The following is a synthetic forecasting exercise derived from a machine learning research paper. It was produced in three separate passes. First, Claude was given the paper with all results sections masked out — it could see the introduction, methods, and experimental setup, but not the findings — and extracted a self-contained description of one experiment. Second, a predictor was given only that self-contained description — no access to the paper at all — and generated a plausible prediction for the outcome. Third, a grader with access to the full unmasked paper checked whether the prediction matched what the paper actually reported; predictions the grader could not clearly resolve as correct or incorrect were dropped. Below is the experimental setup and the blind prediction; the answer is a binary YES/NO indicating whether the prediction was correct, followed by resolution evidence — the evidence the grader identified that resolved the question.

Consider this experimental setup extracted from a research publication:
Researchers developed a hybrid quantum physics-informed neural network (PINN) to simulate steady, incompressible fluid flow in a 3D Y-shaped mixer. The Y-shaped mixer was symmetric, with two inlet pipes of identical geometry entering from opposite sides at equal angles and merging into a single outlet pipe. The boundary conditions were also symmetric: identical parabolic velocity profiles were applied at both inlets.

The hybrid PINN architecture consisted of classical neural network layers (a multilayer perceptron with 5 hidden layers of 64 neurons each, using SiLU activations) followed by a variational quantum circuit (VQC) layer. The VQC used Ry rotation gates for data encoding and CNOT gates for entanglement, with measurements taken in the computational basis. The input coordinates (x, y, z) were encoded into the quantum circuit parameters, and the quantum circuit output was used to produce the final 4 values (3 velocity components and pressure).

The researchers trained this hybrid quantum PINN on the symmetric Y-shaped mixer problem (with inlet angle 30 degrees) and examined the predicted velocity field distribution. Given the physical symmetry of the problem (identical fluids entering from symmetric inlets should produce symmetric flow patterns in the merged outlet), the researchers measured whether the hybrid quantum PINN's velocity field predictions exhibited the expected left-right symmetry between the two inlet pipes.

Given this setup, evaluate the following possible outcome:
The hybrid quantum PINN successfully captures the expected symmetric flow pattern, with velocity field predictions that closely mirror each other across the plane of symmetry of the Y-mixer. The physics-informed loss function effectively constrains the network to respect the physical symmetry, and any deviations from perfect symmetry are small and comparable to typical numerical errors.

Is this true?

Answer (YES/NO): NO